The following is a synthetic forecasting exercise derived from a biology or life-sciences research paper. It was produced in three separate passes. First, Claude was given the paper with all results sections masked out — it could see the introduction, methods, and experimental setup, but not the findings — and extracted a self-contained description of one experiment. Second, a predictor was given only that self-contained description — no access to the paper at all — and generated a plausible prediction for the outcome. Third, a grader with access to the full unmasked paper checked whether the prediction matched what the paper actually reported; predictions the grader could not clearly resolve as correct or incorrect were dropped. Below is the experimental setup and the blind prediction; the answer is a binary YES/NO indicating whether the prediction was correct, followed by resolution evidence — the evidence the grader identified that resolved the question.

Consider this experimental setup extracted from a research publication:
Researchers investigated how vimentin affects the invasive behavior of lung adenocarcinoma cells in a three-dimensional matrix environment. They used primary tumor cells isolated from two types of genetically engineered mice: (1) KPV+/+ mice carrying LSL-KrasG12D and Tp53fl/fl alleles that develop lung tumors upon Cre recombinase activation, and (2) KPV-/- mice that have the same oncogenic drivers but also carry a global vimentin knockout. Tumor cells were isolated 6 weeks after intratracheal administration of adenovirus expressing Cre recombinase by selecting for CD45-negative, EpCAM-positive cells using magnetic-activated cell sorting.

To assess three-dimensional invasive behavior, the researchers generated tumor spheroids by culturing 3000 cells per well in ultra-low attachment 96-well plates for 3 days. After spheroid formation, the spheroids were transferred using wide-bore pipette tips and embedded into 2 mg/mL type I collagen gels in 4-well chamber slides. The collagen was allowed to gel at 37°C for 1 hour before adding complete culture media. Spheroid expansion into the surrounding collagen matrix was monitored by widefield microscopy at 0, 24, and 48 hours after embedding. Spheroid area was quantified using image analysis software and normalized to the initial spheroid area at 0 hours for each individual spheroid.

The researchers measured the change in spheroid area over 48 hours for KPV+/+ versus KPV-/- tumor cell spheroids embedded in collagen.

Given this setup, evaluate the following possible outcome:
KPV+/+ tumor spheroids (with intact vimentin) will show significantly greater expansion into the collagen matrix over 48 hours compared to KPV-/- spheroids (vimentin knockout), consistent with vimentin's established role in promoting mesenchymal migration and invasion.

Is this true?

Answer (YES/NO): YES